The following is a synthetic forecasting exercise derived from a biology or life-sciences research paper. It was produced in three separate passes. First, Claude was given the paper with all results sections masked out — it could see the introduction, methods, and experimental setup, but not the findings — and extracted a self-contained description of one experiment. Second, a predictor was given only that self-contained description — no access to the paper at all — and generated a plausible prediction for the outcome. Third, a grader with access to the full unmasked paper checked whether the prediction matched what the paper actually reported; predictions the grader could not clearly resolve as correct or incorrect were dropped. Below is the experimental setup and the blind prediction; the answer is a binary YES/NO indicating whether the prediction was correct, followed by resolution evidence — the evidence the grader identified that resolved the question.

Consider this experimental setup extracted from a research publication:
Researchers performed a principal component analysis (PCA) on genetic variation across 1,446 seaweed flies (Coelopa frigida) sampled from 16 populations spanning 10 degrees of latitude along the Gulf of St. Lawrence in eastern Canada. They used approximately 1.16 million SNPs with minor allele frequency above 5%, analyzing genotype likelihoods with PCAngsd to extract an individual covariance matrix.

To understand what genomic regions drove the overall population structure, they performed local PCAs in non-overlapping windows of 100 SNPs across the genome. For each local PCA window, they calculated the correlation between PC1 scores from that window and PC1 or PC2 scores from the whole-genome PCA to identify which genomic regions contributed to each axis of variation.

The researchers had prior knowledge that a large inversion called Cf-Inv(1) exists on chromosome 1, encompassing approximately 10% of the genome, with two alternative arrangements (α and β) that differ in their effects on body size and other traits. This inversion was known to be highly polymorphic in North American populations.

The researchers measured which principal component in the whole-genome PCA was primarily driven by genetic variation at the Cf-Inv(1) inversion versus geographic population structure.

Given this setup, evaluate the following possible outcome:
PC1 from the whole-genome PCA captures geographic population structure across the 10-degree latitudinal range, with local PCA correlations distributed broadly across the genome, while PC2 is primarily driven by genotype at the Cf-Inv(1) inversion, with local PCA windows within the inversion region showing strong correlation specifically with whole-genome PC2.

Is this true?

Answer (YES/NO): NO